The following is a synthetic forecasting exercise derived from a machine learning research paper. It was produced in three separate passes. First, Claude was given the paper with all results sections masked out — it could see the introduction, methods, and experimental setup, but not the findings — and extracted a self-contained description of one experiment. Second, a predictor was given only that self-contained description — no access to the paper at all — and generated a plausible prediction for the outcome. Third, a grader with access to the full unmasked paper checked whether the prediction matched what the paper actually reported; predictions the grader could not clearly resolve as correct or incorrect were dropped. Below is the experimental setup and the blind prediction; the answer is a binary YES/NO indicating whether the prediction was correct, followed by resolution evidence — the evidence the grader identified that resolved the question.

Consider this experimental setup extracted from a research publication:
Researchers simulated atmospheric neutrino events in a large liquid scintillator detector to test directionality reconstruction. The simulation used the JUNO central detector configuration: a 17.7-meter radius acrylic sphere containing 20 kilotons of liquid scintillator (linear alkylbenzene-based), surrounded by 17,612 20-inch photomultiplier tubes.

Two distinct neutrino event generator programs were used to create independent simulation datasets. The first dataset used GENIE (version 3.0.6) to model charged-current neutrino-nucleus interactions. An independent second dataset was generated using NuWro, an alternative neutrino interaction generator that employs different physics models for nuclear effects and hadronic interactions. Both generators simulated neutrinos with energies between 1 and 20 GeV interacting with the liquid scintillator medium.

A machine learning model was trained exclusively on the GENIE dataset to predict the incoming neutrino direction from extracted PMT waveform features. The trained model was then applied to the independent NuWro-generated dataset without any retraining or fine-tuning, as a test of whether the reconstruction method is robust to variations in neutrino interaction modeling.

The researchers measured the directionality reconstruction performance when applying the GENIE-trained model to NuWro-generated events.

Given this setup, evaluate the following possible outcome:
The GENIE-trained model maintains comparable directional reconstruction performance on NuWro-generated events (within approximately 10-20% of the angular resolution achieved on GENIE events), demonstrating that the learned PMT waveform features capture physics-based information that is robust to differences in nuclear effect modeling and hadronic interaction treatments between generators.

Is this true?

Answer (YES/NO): YES